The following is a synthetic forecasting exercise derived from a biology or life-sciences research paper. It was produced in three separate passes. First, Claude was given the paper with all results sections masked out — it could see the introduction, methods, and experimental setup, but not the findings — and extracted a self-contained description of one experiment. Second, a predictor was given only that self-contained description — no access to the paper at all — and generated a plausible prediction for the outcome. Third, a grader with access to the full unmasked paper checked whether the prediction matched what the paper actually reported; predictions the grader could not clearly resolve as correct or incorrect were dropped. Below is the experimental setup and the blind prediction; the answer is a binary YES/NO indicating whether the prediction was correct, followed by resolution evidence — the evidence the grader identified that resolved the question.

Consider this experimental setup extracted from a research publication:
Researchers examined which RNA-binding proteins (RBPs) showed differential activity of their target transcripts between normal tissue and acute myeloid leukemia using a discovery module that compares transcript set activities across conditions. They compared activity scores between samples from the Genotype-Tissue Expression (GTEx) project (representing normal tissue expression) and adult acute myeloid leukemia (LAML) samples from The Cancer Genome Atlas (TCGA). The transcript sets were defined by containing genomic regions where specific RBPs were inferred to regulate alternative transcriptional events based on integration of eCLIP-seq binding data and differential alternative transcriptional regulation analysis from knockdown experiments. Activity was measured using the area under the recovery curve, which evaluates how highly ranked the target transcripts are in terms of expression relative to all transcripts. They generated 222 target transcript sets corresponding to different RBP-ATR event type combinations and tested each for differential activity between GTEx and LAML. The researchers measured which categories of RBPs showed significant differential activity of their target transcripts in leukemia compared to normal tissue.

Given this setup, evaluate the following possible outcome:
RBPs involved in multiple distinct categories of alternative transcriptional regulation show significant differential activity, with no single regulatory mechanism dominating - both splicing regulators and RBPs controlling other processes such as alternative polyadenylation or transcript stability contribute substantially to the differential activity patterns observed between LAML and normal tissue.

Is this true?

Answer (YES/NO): NO